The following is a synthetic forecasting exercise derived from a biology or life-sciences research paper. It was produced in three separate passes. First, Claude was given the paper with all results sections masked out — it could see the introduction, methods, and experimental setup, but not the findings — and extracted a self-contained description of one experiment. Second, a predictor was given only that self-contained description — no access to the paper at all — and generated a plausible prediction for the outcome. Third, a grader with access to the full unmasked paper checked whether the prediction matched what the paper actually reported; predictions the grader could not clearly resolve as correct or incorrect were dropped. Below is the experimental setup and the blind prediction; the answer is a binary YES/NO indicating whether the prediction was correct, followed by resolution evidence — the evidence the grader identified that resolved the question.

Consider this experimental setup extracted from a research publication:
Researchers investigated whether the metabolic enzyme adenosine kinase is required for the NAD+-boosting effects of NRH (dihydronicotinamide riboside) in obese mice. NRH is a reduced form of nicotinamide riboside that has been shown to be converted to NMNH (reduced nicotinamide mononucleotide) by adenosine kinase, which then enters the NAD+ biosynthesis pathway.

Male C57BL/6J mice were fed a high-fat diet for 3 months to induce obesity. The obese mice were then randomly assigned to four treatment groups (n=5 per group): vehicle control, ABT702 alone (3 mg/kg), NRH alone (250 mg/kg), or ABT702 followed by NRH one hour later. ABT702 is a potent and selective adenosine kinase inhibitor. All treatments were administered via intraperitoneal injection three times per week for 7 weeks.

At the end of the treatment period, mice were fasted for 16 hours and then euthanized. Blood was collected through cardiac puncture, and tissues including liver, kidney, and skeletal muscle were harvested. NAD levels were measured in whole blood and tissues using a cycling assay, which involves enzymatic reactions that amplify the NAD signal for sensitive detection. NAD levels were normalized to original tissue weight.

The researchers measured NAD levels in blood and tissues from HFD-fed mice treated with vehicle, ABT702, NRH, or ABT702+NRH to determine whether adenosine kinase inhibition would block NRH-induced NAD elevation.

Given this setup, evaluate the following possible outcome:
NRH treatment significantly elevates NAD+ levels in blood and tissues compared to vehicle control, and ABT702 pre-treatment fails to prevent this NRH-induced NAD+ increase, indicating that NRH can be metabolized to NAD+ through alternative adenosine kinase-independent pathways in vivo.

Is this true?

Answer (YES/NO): NO